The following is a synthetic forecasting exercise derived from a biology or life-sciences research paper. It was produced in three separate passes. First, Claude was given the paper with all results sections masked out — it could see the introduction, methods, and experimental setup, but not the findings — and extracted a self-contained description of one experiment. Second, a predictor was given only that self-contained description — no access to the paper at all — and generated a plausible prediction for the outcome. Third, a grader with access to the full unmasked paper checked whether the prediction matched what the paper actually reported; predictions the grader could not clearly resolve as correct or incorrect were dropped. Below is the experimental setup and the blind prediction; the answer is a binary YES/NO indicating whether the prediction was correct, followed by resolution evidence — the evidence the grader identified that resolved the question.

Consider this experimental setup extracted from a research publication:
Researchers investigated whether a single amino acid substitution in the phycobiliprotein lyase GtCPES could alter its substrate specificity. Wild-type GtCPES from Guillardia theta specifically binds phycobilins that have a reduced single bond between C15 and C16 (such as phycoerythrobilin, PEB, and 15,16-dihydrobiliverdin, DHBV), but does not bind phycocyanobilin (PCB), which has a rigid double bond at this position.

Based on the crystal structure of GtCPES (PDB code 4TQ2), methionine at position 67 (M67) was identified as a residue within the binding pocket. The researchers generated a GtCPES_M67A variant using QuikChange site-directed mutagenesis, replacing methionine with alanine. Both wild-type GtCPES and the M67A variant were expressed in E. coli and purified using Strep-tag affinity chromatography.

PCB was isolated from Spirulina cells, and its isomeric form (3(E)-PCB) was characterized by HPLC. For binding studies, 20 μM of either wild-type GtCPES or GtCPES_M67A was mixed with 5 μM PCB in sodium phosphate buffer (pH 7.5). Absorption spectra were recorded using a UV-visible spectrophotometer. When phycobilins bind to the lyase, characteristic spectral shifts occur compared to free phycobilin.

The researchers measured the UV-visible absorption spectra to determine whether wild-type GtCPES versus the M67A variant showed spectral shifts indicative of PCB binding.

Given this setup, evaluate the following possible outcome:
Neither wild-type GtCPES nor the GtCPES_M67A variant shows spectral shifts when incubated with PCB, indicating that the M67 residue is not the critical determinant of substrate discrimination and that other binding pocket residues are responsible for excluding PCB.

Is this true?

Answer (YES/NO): NO